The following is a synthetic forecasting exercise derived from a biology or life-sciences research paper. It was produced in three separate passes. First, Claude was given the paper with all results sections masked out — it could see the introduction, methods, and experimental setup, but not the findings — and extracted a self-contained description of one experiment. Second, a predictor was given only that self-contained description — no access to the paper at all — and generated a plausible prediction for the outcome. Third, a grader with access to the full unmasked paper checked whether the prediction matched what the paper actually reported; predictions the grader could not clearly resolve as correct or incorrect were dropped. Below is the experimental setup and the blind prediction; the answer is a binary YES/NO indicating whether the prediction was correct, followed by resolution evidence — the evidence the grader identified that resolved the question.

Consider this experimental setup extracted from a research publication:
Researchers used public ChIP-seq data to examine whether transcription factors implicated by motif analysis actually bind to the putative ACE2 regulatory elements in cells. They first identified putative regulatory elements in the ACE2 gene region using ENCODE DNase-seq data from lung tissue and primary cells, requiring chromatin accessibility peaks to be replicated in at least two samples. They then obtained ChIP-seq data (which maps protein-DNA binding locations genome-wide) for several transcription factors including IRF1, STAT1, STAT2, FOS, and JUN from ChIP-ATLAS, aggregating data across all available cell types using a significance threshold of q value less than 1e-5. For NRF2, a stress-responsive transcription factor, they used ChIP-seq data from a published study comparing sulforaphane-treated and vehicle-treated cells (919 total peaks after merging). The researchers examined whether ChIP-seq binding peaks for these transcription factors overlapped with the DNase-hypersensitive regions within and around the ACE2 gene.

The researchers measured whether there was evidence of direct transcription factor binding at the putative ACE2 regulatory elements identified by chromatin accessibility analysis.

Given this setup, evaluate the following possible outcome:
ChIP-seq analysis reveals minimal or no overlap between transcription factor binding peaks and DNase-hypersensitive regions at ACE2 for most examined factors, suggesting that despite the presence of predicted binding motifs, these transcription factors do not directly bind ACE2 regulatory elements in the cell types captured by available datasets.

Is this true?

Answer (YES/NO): NO